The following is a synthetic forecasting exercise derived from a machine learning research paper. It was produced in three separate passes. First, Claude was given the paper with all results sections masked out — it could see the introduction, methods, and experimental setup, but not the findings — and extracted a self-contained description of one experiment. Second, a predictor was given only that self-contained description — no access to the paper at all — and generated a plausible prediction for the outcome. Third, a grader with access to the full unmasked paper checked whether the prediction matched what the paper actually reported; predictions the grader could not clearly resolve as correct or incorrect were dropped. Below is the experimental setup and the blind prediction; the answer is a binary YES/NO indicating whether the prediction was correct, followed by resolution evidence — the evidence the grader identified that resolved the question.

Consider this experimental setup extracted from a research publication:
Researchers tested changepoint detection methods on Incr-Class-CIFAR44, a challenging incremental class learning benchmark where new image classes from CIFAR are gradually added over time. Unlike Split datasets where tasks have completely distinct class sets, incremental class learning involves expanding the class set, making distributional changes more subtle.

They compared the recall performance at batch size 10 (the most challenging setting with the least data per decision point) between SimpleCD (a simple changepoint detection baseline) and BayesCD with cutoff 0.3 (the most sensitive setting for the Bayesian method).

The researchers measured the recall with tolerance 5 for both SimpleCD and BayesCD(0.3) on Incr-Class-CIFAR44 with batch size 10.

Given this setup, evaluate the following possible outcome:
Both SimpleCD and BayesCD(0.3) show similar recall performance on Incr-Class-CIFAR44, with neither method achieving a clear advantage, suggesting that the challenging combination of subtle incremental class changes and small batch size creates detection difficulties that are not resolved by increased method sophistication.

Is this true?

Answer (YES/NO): NO